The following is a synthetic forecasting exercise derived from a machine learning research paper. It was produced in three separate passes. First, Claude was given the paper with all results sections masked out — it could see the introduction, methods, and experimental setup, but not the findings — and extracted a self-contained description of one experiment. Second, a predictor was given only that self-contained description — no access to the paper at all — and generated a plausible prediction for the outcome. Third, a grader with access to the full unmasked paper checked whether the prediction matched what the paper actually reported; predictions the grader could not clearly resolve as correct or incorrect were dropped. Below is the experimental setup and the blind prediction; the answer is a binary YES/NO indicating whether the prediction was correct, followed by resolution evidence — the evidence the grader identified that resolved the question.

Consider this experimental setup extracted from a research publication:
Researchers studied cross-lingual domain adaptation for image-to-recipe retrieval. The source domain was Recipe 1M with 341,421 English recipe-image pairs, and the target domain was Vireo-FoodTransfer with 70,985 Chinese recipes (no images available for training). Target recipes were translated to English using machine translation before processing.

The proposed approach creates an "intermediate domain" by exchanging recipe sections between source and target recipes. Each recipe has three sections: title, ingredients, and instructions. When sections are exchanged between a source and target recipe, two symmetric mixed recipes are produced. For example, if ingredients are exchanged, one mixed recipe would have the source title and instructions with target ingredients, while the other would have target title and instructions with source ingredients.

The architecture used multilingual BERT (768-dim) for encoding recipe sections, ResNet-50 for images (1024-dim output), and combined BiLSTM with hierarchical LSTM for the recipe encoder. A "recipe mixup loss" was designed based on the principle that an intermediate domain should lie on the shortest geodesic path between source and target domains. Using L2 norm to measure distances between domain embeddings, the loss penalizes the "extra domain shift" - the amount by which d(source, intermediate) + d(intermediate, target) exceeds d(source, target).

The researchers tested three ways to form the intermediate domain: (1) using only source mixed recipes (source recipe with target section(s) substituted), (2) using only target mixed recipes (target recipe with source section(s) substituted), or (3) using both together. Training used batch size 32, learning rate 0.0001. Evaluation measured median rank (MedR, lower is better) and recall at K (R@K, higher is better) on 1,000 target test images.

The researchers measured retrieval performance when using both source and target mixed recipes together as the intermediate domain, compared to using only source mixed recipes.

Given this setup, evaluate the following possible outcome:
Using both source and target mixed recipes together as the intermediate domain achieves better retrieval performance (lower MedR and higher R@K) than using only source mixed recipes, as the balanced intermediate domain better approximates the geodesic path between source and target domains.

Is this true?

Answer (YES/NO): NO